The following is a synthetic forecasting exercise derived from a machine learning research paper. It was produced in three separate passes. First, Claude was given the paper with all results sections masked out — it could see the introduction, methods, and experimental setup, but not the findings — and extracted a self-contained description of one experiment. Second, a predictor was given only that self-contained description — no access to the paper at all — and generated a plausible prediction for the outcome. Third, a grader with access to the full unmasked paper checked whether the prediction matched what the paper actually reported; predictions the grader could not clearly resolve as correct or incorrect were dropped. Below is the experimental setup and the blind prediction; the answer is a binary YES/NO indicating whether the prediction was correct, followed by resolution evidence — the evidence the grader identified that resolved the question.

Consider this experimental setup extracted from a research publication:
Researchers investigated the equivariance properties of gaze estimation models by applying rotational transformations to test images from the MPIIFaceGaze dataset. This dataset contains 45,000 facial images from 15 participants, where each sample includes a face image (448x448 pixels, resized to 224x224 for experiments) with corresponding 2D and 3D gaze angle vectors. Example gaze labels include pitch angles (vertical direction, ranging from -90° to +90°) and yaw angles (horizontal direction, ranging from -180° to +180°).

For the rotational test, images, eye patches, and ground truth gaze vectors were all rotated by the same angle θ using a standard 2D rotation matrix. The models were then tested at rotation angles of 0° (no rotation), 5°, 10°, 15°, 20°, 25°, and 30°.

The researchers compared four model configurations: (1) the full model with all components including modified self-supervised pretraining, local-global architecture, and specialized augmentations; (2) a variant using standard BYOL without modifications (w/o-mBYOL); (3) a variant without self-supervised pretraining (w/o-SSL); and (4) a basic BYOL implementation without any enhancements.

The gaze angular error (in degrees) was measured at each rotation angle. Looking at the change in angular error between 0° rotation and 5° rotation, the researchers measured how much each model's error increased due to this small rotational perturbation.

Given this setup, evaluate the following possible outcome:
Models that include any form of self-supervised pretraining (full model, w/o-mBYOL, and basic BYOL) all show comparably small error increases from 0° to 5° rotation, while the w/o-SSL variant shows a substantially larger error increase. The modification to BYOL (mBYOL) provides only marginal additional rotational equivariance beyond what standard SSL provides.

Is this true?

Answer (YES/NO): NO